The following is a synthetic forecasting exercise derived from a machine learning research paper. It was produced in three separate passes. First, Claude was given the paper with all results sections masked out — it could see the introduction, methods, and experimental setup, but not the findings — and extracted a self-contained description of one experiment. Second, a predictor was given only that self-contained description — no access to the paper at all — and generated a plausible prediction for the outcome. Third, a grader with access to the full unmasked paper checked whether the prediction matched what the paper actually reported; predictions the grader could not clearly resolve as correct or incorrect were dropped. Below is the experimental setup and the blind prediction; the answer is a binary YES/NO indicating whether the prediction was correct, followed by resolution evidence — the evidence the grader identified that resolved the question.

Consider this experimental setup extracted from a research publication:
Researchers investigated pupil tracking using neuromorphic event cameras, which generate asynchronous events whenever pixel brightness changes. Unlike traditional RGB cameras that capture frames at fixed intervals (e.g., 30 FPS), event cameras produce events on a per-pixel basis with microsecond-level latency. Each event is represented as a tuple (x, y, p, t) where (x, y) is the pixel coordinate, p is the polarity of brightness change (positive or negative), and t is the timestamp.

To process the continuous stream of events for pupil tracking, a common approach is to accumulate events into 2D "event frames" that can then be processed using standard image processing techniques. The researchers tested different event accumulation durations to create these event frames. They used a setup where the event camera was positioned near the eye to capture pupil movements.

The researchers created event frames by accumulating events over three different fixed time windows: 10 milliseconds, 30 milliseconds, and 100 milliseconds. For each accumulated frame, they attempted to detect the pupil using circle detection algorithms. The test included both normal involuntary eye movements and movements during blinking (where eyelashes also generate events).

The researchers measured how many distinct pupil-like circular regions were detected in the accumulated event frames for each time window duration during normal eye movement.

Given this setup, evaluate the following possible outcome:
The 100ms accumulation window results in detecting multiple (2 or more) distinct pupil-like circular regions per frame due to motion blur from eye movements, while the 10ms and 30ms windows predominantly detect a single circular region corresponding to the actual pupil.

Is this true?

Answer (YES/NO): NO